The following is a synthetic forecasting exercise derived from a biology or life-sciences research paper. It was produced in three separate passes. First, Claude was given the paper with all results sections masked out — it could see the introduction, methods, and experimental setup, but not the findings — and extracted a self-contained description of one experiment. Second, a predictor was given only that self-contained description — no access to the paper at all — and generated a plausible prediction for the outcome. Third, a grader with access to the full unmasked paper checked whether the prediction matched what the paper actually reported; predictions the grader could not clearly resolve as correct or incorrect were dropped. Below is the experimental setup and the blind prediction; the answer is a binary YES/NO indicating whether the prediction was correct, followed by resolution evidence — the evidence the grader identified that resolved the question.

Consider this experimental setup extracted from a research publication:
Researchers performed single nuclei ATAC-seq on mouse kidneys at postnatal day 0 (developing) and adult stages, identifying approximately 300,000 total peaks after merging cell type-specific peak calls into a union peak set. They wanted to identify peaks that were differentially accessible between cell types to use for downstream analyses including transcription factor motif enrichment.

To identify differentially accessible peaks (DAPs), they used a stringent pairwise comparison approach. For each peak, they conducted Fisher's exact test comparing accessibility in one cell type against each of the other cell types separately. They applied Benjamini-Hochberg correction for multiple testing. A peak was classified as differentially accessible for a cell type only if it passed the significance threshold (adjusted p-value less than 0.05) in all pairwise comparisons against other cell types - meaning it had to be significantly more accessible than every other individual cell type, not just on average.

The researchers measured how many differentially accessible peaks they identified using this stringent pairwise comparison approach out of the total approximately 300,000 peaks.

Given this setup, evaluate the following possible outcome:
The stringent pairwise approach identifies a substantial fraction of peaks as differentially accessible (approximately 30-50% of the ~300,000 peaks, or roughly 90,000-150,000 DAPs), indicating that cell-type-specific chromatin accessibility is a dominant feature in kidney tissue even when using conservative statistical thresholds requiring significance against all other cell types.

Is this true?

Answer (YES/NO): NO